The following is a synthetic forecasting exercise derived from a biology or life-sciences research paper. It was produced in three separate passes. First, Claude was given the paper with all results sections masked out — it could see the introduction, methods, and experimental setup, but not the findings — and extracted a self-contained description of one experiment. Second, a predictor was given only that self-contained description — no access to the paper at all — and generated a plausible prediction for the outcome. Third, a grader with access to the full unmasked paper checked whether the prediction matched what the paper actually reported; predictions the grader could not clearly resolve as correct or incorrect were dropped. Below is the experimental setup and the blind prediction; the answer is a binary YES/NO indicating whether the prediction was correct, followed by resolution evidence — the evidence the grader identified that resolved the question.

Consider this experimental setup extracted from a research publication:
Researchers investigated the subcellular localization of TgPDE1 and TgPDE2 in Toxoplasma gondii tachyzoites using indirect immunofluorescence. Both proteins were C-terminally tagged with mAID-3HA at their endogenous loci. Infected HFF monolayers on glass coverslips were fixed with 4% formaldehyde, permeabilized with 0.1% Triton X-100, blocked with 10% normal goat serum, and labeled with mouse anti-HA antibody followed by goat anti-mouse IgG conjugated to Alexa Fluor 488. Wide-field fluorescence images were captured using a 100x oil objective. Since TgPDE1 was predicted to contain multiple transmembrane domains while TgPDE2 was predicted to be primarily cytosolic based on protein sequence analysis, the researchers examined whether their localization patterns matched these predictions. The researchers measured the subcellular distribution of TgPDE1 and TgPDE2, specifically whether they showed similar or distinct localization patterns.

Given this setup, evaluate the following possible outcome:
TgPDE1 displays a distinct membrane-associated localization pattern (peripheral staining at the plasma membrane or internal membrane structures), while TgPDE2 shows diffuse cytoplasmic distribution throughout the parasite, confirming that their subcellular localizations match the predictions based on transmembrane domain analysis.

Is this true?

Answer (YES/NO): NO